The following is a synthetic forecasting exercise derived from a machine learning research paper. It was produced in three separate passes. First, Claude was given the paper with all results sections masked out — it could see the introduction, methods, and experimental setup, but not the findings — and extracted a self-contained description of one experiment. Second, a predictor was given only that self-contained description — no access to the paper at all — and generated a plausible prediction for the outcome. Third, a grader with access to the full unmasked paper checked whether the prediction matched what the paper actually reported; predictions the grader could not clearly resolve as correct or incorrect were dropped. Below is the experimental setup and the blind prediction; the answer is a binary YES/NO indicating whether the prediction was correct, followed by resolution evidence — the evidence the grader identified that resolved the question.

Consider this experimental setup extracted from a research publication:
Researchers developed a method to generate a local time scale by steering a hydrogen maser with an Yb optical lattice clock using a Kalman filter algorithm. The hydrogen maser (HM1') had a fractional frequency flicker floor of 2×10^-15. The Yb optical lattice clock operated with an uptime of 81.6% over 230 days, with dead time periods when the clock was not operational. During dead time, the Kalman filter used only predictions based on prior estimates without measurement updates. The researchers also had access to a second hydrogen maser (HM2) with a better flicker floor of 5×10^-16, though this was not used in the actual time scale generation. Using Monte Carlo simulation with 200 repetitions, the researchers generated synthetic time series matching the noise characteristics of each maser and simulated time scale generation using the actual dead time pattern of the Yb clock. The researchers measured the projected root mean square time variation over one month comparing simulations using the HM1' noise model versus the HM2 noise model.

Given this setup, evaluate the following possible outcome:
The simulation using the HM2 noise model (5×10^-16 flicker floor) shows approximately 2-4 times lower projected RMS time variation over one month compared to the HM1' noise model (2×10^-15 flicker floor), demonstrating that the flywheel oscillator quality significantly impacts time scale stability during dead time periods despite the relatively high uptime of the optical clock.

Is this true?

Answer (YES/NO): YES